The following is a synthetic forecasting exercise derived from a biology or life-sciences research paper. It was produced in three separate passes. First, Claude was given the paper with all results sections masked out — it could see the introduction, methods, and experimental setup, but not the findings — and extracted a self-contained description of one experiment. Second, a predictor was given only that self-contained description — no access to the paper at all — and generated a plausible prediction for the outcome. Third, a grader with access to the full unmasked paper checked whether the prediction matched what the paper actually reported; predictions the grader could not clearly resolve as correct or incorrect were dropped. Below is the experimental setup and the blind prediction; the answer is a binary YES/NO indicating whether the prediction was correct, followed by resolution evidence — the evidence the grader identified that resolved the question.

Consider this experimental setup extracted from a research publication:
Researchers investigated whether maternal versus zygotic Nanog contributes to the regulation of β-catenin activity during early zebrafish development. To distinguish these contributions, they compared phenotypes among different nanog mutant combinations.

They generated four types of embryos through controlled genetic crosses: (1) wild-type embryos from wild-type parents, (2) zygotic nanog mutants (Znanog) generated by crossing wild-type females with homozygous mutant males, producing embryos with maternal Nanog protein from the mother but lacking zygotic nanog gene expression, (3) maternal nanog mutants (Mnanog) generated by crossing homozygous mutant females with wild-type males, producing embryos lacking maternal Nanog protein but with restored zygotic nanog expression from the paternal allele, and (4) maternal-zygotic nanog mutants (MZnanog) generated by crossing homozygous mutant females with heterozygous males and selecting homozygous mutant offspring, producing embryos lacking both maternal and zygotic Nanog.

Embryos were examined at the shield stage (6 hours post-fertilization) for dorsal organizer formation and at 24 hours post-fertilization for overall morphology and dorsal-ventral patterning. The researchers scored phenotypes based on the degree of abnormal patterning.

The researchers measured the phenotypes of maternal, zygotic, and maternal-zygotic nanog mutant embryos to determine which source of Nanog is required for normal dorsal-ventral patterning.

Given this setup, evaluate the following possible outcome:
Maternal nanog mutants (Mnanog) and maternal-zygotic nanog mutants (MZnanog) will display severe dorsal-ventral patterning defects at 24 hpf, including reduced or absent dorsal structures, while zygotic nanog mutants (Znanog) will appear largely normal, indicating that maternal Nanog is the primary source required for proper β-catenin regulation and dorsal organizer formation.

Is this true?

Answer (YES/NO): NO